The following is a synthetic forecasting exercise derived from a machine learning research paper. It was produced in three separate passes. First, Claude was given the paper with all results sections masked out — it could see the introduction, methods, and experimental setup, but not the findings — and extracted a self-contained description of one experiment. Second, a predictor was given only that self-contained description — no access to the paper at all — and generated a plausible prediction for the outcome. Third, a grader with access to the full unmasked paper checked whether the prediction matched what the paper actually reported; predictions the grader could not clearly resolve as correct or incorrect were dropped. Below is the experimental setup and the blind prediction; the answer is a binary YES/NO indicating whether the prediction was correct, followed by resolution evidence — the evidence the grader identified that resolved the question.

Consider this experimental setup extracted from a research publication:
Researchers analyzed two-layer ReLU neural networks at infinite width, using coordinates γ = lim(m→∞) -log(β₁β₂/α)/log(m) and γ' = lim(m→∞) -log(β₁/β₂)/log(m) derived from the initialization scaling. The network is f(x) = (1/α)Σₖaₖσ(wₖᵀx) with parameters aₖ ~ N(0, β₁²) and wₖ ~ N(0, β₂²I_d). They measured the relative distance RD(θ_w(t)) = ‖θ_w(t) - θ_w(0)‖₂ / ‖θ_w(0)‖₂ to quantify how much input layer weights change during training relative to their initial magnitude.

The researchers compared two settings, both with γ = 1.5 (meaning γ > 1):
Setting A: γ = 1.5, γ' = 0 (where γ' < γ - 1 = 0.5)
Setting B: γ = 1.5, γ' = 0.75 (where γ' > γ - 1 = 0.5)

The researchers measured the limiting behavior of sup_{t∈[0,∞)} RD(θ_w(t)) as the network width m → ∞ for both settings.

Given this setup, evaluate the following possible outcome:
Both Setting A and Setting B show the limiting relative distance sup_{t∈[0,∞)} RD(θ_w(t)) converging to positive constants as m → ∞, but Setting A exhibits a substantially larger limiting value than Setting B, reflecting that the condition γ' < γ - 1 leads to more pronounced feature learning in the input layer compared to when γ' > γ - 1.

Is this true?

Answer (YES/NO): NO